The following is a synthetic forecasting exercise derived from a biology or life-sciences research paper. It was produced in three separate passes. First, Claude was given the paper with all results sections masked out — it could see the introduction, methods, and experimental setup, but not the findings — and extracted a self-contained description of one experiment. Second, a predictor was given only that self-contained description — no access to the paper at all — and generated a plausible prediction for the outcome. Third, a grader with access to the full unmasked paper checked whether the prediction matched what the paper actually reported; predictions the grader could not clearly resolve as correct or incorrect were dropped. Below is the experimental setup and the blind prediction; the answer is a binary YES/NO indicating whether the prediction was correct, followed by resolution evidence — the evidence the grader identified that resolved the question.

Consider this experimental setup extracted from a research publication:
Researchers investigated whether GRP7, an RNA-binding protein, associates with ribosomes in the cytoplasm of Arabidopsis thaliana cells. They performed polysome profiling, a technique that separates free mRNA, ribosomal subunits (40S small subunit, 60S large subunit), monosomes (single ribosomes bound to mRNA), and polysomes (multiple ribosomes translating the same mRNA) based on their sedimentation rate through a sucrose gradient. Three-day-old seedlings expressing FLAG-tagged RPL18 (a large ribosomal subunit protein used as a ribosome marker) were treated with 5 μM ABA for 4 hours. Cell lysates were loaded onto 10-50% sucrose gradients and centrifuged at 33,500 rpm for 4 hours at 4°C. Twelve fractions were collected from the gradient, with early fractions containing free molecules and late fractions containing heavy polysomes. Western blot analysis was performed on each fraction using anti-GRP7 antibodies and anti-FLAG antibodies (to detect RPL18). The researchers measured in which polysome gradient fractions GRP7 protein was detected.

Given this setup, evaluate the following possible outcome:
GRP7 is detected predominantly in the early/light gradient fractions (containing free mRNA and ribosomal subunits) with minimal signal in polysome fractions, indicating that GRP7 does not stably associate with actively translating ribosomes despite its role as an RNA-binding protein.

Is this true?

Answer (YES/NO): NO